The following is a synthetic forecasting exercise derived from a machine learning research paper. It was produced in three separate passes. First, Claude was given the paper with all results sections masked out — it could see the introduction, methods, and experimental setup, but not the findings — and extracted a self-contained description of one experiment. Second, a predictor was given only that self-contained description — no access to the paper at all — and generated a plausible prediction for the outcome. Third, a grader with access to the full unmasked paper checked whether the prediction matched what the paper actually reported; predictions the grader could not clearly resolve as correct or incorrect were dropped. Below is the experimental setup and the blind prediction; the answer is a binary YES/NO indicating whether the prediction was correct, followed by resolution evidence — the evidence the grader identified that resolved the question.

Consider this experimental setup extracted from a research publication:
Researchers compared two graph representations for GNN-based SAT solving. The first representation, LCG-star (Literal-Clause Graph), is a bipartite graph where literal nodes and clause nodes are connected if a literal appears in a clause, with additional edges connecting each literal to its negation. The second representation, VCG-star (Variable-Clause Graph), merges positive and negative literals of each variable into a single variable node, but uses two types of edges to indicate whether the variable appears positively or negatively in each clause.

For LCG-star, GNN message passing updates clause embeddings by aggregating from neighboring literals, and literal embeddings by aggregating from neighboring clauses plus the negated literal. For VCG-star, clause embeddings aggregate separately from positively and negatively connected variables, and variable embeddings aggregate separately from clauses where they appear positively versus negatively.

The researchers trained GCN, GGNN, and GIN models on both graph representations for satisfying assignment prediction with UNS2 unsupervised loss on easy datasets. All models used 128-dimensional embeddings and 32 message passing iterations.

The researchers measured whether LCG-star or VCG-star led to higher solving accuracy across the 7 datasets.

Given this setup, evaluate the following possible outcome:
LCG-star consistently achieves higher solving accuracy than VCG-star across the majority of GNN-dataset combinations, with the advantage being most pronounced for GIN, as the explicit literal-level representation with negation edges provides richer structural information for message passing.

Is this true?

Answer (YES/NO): NO